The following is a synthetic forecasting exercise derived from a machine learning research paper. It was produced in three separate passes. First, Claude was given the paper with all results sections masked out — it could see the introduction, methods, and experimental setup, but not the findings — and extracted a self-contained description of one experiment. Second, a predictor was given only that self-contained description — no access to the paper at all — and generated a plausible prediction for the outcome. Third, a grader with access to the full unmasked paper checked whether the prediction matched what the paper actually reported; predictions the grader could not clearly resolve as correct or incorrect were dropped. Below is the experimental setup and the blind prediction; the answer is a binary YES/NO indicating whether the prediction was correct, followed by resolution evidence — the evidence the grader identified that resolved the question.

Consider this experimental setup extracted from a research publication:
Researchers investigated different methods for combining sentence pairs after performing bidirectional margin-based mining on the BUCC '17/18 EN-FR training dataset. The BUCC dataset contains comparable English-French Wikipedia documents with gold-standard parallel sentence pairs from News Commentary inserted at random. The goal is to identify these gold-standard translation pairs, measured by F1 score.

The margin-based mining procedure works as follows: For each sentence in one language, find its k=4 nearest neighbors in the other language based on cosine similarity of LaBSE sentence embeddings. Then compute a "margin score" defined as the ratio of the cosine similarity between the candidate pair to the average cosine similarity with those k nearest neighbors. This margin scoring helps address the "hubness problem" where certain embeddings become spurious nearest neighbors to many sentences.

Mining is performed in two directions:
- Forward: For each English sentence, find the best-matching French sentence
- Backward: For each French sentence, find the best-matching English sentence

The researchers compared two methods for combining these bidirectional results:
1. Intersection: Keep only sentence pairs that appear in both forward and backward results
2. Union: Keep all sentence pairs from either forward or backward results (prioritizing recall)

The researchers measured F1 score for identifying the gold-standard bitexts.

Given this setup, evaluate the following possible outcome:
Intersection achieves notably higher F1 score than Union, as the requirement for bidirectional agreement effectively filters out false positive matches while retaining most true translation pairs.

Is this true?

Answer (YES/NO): YES